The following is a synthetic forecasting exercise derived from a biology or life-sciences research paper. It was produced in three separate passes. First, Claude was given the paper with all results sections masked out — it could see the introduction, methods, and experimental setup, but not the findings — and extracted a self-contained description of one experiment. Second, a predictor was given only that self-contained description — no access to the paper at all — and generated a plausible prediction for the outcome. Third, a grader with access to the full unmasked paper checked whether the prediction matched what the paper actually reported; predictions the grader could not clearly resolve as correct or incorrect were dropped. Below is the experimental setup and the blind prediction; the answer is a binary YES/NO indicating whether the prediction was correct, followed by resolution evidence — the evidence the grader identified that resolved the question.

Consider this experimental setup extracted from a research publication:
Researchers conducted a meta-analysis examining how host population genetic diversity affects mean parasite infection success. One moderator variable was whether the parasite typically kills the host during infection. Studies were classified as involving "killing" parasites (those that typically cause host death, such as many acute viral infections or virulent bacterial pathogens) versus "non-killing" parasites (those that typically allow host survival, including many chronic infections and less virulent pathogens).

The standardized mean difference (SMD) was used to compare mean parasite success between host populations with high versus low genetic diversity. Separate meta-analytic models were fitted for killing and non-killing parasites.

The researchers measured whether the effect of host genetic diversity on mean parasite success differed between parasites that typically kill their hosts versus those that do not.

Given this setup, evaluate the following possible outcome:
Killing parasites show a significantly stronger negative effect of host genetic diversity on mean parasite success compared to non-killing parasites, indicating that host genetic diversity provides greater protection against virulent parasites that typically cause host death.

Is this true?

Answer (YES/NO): NO